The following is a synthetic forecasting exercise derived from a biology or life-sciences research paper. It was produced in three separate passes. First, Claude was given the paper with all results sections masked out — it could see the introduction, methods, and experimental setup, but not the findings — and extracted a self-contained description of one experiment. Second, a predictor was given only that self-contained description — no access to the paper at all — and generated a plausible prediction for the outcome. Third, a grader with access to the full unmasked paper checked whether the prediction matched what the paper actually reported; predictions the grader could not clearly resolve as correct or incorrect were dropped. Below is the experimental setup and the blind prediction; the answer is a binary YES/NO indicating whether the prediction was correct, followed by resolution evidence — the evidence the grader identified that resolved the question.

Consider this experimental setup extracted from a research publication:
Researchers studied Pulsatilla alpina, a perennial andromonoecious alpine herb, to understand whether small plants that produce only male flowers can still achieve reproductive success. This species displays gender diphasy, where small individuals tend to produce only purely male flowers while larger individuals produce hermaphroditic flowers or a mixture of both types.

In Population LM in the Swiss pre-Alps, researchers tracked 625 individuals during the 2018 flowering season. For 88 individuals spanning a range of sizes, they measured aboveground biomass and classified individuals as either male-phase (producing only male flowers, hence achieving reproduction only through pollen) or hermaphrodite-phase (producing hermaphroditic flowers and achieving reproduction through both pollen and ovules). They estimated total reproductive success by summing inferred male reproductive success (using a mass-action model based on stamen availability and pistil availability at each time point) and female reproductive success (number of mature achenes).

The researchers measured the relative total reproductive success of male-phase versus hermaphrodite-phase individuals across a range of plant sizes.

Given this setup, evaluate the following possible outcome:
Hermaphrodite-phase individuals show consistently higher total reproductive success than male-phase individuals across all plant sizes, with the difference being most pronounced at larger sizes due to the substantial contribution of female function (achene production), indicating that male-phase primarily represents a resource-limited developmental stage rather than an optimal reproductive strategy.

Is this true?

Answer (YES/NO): NO